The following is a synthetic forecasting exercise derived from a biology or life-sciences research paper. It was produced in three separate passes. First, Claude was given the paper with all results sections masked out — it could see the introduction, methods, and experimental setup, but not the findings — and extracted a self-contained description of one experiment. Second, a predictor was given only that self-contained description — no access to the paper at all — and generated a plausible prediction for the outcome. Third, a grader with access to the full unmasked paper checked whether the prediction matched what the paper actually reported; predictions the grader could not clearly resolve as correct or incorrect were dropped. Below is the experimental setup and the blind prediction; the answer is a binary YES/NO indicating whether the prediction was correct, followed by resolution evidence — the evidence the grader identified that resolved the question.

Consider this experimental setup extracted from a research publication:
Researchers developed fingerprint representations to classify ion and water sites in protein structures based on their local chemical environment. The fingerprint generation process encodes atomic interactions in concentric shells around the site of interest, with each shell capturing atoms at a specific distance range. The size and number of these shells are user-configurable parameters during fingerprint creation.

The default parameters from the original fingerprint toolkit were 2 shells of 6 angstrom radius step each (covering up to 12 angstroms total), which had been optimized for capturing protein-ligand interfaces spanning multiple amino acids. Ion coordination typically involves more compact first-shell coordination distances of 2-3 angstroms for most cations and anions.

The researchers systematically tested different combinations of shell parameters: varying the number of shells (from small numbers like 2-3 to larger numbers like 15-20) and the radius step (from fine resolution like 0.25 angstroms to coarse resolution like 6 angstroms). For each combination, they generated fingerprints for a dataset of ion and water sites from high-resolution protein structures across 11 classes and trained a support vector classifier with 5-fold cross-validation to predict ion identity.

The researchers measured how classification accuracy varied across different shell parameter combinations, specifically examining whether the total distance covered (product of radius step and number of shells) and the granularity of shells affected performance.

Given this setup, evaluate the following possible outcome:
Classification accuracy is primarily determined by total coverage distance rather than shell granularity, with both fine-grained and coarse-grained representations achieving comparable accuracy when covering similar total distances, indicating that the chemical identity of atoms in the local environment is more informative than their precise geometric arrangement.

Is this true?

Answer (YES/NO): NO